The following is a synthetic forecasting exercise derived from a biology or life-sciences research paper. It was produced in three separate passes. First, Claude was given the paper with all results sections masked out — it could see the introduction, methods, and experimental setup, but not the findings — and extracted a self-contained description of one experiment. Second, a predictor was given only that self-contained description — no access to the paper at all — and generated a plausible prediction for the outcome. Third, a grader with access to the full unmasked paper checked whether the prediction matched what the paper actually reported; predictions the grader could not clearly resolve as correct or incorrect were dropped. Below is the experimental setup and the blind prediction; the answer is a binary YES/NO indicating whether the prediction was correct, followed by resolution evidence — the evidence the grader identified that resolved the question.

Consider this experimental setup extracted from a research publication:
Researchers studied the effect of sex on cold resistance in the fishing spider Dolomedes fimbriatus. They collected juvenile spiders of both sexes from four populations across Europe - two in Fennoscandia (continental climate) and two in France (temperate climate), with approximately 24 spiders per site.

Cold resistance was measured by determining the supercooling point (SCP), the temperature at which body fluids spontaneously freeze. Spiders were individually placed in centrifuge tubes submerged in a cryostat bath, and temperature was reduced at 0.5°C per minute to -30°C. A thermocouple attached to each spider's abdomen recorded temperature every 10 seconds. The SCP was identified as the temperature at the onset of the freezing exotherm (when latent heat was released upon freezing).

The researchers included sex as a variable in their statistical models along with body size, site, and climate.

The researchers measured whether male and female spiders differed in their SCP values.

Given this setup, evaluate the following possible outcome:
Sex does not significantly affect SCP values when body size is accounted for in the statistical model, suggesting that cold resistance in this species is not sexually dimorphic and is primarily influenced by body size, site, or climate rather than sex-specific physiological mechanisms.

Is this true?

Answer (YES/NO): YES